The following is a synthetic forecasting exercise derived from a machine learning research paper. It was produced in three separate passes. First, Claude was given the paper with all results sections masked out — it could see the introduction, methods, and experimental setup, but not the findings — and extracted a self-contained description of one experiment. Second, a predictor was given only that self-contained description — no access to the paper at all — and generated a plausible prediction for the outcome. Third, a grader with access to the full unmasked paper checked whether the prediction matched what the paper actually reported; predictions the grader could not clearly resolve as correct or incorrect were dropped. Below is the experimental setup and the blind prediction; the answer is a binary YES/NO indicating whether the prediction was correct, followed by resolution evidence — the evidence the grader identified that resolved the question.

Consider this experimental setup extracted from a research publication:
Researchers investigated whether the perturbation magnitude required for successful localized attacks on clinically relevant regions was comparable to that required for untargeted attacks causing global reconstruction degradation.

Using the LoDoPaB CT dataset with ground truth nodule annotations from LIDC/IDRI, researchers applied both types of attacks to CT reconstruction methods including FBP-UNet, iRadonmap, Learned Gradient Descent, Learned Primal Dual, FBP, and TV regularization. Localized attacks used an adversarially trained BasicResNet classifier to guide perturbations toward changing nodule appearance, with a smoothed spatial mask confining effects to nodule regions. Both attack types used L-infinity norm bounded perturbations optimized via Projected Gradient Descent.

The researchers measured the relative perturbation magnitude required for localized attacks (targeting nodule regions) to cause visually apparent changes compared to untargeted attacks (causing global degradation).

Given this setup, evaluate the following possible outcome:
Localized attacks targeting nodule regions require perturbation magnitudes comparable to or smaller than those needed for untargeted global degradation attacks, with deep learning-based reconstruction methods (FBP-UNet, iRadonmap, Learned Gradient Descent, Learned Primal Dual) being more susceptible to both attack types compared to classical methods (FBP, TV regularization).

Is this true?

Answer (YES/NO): NO